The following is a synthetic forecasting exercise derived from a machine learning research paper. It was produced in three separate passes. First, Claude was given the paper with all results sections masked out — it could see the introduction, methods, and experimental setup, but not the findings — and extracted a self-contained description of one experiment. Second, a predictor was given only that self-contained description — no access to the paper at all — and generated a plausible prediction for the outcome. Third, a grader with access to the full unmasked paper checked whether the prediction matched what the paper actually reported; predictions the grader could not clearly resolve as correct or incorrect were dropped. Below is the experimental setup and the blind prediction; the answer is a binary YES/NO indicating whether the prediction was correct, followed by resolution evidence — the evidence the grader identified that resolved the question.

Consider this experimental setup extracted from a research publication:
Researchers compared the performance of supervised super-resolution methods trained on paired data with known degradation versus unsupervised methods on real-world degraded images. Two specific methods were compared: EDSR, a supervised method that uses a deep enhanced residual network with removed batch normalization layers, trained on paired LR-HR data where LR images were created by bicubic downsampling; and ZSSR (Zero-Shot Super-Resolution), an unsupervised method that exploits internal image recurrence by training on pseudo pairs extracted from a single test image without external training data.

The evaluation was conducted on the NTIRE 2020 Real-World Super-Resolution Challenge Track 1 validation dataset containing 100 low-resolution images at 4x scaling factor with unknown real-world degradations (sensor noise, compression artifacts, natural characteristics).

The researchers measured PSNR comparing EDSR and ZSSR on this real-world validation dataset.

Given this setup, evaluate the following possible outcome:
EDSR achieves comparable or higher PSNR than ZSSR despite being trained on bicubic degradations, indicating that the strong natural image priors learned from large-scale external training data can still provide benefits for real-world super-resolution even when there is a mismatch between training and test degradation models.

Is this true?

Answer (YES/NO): YES